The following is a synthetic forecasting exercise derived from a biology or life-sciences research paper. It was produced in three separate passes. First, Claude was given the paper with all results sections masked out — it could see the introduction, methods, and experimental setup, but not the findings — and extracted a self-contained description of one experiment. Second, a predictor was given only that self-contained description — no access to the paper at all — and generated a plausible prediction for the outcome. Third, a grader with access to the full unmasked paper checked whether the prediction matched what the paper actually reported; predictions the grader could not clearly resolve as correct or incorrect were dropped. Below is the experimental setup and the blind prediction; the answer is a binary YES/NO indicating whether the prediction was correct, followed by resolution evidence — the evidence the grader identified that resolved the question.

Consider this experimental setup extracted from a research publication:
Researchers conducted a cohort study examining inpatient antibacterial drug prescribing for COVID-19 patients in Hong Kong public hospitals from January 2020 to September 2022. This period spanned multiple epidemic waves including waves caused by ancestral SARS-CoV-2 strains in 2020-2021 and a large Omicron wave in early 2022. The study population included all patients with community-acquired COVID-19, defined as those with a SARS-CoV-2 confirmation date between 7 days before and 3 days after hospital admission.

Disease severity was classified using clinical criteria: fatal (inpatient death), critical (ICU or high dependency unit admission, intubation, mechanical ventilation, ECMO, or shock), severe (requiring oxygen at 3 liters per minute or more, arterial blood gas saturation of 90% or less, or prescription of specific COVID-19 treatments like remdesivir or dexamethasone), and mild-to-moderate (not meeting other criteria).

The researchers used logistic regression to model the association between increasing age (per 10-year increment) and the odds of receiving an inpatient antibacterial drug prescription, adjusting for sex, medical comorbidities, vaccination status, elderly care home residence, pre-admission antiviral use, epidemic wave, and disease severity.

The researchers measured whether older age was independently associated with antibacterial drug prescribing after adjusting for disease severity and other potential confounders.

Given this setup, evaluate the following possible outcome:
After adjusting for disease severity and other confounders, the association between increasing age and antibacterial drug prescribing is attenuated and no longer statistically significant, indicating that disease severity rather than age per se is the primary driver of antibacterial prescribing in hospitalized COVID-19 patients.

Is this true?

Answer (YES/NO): NO